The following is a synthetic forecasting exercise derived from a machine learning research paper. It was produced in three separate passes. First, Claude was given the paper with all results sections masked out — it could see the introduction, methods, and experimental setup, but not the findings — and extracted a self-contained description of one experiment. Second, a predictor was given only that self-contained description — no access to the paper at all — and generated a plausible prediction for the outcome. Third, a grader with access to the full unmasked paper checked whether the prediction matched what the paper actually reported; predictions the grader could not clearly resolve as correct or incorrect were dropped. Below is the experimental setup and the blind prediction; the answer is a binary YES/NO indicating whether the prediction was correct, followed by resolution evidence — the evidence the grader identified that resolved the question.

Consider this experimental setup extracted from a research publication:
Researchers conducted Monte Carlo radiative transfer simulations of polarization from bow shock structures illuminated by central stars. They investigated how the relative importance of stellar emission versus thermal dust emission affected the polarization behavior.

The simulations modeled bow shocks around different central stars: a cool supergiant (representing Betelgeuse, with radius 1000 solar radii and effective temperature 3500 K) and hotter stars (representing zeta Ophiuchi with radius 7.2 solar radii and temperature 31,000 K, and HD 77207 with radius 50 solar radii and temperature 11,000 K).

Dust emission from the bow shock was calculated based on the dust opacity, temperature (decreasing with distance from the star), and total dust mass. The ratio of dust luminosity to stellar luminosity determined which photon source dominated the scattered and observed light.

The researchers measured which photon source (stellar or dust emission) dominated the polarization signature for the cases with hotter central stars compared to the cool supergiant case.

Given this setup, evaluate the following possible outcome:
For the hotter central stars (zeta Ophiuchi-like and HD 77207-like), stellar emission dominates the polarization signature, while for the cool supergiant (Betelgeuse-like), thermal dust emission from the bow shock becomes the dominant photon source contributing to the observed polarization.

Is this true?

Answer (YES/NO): NO